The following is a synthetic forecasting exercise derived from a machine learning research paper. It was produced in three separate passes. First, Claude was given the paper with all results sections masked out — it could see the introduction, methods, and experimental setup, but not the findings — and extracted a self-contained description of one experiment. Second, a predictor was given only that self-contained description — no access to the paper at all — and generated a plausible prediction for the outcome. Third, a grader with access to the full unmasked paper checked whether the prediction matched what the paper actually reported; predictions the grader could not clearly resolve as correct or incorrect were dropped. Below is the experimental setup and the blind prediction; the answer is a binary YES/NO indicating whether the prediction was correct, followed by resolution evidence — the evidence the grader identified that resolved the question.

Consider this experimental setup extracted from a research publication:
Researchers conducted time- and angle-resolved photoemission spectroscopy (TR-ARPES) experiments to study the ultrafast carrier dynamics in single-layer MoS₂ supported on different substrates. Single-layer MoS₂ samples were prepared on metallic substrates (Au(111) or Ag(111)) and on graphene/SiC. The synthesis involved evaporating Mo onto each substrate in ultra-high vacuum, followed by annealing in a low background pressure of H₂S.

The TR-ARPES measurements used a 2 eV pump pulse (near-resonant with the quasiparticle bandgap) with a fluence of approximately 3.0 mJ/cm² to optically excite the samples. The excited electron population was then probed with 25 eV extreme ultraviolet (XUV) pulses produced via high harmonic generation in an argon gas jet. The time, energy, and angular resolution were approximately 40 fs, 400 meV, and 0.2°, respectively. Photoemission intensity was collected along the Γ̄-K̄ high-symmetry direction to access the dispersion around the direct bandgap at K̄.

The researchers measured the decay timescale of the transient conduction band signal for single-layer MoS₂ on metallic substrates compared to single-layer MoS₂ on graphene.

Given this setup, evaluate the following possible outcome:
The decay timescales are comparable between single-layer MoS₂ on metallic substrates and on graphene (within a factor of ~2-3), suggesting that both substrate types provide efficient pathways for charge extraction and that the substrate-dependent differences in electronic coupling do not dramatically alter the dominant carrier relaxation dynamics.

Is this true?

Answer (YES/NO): NO